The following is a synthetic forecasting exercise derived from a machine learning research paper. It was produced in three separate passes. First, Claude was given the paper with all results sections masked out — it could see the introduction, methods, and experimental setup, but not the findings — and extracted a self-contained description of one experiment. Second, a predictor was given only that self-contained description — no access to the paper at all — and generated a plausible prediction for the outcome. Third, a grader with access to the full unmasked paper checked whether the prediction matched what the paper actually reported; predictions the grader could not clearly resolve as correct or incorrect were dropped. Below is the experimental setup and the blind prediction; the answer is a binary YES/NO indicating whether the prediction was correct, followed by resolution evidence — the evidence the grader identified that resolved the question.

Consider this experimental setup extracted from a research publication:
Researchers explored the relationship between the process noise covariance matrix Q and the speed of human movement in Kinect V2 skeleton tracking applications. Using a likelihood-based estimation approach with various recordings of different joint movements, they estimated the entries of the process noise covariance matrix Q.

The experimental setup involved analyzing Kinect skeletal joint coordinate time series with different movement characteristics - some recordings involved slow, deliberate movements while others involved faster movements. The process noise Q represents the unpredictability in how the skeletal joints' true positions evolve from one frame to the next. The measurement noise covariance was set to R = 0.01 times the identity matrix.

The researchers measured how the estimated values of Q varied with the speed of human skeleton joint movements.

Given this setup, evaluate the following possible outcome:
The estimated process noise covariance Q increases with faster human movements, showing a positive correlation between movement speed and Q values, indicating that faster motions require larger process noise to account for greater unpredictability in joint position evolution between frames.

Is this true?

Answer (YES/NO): YES